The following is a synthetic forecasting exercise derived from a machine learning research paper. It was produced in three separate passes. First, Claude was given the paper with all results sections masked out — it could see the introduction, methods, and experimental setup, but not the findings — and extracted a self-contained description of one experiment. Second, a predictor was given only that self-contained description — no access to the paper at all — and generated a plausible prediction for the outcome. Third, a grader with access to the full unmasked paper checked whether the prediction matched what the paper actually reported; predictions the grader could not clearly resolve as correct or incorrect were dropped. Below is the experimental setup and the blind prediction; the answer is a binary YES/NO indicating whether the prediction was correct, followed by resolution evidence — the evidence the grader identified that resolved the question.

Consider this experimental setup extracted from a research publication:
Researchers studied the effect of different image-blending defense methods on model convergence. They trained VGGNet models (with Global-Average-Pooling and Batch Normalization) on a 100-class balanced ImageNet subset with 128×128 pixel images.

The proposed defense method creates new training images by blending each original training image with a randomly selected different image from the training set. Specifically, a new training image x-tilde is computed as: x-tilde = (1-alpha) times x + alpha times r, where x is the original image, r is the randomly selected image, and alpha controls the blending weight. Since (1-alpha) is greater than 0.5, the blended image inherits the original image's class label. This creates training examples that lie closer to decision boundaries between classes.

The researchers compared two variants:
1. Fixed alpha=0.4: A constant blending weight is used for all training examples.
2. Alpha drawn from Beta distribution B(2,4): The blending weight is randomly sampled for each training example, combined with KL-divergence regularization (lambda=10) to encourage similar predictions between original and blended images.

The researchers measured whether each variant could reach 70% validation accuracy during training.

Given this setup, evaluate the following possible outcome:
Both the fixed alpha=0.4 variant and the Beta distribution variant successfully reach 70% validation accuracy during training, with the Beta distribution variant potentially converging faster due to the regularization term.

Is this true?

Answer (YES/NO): NO